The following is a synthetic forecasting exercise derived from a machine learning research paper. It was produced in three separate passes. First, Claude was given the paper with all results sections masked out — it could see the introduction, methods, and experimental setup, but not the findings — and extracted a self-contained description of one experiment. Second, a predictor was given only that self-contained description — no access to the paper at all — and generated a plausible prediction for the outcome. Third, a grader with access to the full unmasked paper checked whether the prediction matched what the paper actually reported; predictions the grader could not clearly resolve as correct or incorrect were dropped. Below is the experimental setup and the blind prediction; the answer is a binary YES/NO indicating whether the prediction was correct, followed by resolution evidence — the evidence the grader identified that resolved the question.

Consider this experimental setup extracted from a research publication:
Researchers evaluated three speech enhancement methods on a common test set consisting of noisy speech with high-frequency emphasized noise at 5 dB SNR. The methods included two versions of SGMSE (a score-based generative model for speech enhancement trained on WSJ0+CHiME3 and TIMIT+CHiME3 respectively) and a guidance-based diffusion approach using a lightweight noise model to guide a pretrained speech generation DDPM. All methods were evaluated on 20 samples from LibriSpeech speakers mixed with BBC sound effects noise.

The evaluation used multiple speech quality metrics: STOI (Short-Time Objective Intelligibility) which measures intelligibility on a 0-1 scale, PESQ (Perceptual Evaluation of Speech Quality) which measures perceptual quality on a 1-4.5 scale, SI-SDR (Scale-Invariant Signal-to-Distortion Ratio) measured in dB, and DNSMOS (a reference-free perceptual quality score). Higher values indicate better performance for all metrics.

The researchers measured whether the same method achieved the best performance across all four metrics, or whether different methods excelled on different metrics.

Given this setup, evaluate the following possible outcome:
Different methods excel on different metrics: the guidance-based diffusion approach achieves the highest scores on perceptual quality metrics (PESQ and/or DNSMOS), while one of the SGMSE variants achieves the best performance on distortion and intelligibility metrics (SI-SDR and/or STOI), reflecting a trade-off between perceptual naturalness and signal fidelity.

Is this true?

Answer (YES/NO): NO